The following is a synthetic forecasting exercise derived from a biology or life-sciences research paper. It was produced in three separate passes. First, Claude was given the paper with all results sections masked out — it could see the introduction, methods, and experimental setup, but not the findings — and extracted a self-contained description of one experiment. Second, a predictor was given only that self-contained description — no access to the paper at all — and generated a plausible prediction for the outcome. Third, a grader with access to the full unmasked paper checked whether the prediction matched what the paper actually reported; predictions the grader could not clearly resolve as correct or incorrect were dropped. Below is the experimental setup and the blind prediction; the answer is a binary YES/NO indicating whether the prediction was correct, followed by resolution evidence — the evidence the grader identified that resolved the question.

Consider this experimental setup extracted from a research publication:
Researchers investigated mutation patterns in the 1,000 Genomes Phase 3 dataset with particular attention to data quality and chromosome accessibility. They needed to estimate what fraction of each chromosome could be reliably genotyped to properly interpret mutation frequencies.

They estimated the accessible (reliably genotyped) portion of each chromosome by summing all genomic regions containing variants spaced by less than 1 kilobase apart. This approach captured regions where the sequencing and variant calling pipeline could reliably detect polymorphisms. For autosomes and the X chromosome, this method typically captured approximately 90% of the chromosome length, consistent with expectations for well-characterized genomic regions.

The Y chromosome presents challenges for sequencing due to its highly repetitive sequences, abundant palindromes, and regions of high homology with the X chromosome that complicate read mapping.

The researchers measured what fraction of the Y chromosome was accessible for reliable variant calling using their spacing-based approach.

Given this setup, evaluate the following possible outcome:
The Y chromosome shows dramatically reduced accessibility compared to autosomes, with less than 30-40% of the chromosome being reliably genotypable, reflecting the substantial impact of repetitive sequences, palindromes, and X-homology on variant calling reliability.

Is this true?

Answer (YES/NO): YES